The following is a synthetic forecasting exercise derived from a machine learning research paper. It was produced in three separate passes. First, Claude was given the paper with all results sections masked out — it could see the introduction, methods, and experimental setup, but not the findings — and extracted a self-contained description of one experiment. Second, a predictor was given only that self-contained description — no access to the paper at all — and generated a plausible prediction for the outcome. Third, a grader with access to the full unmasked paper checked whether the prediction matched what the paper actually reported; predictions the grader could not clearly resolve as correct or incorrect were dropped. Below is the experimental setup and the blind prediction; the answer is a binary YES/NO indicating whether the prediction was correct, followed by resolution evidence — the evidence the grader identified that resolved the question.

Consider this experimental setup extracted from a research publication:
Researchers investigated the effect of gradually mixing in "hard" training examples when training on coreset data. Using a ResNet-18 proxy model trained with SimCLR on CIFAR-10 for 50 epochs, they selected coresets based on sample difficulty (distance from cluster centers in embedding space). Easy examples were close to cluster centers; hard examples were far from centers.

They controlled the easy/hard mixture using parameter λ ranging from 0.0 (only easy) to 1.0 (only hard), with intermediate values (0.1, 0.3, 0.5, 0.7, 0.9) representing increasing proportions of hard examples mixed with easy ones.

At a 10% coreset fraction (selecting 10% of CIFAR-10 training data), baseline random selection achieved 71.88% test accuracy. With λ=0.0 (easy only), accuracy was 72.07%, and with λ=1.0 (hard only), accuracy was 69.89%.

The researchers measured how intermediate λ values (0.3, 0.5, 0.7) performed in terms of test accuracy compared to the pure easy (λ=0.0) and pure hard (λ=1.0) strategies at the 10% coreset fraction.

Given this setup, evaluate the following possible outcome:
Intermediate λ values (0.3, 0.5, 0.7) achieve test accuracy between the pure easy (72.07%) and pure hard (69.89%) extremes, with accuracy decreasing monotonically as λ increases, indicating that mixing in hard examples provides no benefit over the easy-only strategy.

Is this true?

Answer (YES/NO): NO